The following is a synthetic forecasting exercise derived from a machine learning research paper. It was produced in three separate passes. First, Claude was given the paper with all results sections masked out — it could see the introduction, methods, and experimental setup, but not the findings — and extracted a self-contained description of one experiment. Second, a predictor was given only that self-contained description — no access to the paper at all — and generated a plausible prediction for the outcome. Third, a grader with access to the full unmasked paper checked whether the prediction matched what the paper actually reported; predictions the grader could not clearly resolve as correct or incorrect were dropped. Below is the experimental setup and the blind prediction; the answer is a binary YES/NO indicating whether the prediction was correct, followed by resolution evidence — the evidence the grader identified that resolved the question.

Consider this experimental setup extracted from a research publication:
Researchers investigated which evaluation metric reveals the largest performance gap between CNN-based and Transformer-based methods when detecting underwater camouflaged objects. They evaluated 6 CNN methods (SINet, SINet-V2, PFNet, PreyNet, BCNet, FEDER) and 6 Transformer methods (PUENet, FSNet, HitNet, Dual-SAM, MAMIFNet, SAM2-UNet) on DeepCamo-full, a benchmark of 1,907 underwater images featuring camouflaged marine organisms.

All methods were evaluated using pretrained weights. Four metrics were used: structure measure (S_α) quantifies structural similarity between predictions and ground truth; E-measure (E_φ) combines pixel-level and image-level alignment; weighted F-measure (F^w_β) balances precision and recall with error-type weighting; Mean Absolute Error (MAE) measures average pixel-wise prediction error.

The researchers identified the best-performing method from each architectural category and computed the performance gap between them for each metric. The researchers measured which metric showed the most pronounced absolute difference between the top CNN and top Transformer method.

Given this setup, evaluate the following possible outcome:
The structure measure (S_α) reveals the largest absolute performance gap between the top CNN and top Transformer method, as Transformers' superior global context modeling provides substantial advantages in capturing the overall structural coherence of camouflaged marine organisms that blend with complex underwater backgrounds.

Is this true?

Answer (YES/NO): NO